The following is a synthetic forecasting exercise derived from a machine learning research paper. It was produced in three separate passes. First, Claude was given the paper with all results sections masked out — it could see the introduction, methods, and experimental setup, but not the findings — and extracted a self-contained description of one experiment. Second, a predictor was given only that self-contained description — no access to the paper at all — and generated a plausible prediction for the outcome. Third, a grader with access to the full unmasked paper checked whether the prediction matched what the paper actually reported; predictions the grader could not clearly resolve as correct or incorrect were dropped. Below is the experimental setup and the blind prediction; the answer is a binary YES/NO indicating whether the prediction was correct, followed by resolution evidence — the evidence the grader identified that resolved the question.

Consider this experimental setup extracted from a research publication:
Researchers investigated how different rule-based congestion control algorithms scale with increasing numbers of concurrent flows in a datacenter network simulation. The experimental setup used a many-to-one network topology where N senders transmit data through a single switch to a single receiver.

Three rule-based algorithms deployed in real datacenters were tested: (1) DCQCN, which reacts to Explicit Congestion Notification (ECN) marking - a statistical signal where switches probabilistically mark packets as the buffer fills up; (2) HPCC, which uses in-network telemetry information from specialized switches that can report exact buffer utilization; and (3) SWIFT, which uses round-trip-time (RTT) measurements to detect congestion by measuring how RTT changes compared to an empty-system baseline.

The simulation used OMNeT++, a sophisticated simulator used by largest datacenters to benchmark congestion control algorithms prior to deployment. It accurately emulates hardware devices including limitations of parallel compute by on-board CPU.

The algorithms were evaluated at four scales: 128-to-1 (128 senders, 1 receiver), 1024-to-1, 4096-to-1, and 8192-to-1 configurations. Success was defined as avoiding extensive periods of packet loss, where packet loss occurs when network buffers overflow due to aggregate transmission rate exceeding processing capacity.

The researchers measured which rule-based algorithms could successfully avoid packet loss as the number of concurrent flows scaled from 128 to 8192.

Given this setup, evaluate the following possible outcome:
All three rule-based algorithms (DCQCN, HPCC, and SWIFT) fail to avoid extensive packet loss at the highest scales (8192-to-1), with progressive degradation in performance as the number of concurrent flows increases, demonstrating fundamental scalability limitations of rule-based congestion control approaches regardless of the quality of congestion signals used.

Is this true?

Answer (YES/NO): NO